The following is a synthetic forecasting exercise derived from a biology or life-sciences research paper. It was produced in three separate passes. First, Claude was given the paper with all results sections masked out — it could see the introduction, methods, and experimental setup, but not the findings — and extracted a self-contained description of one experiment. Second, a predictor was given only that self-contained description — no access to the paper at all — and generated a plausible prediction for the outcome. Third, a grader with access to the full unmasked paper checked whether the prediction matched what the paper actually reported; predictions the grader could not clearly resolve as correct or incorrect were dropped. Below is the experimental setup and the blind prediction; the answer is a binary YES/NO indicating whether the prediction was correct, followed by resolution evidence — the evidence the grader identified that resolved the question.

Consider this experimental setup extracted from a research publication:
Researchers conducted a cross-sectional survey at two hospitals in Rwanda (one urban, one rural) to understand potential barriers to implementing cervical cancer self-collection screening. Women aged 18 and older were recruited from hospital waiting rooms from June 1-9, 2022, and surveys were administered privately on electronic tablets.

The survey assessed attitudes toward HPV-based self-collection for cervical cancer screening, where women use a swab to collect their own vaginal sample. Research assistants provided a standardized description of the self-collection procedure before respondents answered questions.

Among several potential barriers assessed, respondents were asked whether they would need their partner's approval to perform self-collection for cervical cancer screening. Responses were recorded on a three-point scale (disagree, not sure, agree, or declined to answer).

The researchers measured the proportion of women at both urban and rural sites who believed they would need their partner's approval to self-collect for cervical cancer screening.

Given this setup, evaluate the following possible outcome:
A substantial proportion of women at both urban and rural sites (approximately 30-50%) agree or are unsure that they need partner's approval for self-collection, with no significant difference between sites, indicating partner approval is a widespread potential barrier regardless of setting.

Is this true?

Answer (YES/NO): NO